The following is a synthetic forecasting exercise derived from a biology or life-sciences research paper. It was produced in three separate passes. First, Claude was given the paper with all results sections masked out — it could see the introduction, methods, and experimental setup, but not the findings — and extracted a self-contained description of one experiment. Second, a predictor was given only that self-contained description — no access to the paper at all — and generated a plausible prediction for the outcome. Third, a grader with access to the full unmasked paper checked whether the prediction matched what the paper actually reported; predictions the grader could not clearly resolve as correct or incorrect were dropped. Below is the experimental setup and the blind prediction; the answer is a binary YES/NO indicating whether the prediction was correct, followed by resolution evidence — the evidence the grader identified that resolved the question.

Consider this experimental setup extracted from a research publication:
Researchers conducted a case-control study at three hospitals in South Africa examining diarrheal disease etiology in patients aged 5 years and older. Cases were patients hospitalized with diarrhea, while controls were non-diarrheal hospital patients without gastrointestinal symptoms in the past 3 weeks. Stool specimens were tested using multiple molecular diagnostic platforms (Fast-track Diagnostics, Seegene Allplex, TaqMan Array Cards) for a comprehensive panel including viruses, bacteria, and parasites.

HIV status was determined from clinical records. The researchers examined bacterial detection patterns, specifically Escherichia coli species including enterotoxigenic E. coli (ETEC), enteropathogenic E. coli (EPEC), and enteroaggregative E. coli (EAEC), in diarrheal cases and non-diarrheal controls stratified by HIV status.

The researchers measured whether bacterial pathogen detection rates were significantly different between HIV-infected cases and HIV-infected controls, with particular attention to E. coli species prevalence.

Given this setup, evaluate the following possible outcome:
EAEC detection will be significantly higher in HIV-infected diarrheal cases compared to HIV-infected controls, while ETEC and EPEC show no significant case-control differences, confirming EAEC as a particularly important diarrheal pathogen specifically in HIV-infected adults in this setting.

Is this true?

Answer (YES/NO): NO